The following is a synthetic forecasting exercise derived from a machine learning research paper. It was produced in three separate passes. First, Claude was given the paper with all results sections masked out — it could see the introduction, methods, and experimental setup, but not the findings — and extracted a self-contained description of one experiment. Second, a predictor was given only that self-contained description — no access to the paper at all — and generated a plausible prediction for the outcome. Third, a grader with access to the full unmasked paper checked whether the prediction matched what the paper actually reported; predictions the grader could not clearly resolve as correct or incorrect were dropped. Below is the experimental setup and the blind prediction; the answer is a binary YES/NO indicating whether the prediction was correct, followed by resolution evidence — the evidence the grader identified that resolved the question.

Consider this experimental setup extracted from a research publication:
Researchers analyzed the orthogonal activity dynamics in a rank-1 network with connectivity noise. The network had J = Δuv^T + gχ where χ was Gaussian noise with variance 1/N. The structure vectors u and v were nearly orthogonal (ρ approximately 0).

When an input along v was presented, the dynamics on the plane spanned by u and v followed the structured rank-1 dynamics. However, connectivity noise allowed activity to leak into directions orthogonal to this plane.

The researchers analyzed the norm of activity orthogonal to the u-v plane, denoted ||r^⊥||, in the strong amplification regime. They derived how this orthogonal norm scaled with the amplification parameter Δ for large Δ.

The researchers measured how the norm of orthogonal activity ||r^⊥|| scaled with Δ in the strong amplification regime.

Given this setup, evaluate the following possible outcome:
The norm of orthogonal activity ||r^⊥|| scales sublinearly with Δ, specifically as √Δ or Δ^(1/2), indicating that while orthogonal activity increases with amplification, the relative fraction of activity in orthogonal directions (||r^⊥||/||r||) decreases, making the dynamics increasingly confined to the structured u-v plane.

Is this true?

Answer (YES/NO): NO